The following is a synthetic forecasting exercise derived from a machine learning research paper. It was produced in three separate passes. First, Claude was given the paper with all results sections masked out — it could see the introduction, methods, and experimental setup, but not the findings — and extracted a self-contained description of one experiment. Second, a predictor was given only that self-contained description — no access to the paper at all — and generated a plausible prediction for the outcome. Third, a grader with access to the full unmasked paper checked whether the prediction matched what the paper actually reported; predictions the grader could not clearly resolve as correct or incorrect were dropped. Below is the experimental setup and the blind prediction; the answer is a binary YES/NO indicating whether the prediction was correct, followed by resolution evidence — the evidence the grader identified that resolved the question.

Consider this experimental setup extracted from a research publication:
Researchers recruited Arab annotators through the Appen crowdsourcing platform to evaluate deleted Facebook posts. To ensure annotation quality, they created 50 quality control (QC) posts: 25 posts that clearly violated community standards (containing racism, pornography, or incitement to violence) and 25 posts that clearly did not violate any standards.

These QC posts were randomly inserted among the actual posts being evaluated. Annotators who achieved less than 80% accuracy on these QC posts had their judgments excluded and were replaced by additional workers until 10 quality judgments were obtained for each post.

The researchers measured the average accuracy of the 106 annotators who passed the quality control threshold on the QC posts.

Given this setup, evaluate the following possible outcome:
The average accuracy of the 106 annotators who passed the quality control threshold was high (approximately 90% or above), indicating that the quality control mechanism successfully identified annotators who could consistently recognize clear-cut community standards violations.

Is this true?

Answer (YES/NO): YES